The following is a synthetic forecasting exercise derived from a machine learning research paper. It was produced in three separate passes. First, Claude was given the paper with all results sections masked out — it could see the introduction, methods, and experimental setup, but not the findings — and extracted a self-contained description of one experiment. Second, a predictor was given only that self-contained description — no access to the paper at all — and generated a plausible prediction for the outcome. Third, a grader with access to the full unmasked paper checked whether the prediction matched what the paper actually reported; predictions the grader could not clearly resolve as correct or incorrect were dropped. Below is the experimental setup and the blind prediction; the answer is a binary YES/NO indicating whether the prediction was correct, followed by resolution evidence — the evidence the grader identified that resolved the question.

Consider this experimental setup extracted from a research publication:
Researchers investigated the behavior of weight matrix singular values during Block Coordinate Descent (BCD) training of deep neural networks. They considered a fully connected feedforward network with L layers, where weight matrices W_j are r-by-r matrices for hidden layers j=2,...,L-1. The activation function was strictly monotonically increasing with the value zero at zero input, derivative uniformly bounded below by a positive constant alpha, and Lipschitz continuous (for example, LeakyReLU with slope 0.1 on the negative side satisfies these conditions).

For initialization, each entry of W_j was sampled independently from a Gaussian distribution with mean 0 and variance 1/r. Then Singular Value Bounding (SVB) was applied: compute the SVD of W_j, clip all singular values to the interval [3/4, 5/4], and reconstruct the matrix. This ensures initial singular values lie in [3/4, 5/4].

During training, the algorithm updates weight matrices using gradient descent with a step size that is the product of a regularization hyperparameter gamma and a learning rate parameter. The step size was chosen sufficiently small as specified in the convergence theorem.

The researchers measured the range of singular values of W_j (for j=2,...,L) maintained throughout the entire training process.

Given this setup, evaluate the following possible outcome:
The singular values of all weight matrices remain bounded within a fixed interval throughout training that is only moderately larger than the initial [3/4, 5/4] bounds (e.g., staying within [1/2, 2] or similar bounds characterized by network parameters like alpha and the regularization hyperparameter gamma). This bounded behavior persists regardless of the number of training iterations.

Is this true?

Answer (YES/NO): YES